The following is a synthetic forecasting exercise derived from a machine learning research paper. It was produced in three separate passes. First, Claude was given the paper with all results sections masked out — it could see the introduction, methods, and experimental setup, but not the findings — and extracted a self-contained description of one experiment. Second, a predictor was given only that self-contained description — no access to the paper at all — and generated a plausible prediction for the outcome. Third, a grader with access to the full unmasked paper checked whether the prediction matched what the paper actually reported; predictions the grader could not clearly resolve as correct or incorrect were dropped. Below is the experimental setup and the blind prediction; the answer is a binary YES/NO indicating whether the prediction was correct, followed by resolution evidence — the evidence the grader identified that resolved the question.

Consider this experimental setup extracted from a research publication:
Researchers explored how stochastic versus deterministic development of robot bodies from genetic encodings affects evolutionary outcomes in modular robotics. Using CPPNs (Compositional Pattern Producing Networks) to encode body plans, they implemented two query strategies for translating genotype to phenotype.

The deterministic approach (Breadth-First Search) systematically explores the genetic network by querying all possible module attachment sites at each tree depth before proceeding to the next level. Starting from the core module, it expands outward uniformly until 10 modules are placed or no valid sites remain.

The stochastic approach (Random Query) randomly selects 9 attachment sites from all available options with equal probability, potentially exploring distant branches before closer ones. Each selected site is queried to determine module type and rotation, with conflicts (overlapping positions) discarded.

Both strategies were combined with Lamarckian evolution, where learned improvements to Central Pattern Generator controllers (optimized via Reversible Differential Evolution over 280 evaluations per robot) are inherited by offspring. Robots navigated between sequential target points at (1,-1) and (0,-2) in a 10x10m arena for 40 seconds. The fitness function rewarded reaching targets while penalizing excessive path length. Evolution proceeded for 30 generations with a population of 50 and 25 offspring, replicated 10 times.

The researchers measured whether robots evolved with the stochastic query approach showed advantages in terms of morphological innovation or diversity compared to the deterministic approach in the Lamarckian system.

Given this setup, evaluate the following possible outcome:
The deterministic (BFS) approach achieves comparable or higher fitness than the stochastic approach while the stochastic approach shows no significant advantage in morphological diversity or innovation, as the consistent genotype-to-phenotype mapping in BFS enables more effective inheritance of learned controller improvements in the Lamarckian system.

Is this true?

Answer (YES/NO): YES